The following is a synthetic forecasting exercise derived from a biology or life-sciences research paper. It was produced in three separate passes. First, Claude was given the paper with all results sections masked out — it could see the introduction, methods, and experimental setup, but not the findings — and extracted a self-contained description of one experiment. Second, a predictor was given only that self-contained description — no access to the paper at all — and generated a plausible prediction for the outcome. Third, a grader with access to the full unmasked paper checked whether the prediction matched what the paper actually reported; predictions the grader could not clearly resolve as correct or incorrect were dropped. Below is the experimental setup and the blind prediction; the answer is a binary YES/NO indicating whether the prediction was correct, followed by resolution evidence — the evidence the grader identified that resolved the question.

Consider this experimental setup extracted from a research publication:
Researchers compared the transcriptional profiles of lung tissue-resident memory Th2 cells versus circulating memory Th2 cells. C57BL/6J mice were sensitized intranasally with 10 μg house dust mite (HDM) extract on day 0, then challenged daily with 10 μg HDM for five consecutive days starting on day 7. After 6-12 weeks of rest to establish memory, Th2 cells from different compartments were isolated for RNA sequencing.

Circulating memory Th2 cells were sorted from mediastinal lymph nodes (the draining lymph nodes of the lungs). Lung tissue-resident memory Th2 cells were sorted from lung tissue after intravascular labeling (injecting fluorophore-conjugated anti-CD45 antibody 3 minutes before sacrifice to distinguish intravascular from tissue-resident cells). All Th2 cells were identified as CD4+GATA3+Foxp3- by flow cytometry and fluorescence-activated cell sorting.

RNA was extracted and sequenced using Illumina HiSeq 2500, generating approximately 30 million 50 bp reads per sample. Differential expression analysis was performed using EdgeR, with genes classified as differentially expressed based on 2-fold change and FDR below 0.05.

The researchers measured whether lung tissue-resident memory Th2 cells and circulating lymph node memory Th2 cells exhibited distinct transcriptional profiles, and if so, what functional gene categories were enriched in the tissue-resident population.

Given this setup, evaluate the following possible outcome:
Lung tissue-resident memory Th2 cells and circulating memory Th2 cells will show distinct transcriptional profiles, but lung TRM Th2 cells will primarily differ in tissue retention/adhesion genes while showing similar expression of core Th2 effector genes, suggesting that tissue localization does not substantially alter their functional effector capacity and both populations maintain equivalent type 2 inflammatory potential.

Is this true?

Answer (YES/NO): NO